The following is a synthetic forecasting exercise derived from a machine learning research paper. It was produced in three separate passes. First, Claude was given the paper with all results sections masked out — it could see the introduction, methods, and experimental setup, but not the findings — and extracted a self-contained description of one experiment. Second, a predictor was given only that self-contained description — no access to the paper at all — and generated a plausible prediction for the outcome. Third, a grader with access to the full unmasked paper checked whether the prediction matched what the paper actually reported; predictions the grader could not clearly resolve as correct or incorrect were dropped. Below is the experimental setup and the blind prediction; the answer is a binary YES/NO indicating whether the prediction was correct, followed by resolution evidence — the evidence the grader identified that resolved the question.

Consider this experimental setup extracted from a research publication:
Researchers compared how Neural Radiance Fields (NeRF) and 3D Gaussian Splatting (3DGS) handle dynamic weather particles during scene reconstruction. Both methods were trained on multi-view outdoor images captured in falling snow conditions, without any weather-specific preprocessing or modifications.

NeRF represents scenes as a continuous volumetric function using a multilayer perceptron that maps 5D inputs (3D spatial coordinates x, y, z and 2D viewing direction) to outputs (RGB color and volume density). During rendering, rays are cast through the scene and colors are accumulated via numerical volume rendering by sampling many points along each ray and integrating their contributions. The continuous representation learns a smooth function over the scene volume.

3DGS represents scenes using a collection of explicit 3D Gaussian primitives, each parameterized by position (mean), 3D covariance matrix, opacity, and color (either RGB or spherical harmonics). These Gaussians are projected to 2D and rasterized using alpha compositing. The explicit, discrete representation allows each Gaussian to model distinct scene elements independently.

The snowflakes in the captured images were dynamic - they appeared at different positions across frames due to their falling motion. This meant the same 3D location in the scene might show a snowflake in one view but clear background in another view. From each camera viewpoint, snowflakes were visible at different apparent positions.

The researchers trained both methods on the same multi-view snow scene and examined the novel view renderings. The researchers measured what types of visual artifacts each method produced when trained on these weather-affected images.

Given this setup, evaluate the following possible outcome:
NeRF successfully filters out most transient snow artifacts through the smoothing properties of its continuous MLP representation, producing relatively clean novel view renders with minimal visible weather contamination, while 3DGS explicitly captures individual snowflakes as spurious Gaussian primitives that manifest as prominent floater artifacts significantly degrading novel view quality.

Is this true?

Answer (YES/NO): NO